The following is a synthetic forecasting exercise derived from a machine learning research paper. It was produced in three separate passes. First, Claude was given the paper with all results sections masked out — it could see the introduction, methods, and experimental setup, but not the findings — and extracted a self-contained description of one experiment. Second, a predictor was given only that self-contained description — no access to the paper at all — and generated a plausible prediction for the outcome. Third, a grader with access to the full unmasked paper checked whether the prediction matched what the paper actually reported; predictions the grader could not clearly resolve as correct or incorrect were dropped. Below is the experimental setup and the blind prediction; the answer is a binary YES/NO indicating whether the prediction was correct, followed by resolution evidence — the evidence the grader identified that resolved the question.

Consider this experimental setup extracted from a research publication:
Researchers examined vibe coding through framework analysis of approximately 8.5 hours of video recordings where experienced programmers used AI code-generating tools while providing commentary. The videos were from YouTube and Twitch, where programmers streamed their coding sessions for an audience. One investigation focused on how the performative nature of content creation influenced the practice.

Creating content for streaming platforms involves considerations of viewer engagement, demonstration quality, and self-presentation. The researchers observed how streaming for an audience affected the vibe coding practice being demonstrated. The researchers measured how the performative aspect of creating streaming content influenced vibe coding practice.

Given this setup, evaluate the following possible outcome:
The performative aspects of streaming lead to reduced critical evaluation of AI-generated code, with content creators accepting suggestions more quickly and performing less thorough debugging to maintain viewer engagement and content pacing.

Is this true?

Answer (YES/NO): NO